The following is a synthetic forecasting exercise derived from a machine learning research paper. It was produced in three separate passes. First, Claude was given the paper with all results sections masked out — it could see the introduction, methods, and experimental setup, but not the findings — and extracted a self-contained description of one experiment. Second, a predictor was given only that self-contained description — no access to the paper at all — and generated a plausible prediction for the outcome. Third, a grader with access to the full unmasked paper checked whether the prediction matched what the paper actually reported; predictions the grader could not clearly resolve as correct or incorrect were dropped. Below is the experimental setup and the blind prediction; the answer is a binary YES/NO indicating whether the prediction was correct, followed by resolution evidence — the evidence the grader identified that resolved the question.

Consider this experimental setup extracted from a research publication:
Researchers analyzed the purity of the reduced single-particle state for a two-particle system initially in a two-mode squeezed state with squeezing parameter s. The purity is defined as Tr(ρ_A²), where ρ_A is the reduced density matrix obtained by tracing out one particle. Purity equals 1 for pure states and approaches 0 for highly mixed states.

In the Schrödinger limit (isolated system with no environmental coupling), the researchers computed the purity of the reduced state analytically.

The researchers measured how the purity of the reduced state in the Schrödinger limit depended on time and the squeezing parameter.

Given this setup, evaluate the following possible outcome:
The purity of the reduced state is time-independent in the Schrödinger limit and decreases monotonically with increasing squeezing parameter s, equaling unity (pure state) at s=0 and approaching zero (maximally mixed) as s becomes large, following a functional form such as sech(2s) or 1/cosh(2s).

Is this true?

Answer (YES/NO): YES